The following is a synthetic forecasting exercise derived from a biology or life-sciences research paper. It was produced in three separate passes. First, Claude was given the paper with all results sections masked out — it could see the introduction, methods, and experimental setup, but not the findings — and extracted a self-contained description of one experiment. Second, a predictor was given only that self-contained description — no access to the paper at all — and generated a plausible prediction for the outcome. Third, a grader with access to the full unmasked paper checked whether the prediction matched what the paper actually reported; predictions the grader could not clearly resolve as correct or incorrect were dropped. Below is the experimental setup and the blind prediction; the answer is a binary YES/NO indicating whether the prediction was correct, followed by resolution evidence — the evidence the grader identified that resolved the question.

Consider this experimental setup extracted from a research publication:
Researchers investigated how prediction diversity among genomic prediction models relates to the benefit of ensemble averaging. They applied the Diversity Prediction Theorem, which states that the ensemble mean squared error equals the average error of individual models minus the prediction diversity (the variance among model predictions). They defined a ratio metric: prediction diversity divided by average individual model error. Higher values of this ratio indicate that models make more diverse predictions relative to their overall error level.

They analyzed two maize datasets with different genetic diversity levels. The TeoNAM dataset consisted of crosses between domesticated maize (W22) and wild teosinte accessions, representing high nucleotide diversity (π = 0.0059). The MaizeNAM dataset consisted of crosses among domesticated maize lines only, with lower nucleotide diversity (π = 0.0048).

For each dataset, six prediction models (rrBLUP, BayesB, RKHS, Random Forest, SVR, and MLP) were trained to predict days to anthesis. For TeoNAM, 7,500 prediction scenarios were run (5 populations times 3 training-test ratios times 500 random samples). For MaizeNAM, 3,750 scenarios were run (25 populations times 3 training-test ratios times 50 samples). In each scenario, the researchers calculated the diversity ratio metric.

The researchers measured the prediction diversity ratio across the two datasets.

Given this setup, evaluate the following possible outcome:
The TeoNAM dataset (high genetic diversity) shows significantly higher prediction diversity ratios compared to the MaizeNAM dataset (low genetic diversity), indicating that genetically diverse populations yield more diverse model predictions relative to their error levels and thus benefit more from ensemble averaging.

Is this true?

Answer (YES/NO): YES